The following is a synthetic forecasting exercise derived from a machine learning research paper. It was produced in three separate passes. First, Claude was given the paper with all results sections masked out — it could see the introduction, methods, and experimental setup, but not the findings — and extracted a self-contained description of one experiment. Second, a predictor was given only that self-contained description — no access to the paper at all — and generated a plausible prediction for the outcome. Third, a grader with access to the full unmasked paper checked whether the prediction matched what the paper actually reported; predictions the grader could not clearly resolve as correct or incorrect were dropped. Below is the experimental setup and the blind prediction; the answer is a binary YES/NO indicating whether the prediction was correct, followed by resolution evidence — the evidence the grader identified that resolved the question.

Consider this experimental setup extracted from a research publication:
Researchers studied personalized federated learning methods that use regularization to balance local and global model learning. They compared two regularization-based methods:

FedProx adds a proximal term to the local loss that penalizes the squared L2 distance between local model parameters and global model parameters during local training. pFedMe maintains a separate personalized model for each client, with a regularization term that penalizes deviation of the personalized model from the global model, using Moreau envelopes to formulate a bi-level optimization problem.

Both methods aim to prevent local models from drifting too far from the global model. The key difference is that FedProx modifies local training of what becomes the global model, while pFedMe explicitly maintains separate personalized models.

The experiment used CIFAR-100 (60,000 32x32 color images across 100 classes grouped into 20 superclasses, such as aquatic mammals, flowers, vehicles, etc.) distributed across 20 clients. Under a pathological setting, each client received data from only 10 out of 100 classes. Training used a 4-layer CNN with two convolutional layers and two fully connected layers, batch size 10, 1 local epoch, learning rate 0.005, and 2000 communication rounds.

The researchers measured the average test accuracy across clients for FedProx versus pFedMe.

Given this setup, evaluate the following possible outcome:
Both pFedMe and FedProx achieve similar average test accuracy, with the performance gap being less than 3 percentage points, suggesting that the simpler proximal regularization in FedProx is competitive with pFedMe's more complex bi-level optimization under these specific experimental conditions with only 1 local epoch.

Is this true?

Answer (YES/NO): NO